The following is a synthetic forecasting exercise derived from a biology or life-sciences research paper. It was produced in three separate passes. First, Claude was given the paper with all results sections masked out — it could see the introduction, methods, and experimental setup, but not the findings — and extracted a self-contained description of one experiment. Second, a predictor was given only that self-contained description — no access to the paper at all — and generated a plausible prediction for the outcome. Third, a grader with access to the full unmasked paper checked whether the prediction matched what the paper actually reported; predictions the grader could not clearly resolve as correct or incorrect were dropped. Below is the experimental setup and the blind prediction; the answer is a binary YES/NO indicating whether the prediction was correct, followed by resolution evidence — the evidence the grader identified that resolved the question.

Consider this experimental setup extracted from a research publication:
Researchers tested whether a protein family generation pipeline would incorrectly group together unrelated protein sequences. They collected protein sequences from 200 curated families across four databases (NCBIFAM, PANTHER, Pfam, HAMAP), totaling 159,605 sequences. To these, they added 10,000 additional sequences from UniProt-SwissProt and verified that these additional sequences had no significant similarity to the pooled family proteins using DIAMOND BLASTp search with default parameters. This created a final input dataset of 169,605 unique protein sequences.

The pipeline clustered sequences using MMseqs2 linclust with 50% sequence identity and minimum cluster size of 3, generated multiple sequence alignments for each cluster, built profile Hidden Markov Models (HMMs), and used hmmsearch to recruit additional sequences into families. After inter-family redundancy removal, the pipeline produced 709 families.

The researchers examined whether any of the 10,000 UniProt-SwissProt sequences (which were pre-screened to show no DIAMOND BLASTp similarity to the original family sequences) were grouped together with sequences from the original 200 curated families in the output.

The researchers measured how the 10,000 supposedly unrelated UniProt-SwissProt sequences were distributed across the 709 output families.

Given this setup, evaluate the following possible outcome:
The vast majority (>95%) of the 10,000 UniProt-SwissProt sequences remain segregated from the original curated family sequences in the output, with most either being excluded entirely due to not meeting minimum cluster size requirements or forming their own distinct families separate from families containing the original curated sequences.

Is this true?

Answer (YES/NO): YES